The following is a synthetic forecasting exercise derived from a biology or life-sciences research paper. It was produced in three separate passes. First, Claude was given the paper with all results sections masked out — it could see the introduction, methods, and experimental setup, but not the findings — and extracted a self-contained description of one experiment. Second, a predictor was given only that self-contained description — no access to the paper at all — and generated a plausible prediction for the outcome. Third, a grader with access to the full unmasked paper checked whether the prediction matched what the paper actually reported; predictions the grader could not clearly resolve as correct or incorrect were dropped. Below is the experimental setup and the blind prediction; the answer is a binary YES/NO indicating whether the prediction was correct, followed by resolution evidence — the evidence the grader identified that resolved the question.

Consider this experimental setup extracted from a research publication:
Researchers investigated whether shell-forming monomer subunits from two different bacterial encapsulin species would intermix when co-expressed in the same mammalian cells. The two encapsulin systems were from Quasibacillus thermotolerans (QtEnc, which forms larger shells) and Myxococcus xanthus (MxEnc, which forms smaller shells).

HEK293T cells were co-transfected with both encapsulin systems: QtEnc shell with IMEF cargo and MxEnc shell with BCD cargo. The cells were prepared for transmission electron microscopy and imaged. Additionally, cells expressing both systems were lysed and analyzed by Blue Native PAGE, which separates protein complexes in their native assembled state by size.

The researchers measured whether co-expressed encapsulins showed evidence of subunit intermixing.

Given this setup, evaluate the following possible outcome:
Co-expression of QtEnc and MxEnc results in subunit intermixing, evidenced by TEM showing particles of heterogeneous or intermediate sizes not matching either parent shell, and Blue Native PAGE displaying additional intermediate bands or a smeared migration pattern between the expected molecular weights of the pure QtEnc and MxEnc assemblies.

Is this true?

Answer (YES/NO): NO